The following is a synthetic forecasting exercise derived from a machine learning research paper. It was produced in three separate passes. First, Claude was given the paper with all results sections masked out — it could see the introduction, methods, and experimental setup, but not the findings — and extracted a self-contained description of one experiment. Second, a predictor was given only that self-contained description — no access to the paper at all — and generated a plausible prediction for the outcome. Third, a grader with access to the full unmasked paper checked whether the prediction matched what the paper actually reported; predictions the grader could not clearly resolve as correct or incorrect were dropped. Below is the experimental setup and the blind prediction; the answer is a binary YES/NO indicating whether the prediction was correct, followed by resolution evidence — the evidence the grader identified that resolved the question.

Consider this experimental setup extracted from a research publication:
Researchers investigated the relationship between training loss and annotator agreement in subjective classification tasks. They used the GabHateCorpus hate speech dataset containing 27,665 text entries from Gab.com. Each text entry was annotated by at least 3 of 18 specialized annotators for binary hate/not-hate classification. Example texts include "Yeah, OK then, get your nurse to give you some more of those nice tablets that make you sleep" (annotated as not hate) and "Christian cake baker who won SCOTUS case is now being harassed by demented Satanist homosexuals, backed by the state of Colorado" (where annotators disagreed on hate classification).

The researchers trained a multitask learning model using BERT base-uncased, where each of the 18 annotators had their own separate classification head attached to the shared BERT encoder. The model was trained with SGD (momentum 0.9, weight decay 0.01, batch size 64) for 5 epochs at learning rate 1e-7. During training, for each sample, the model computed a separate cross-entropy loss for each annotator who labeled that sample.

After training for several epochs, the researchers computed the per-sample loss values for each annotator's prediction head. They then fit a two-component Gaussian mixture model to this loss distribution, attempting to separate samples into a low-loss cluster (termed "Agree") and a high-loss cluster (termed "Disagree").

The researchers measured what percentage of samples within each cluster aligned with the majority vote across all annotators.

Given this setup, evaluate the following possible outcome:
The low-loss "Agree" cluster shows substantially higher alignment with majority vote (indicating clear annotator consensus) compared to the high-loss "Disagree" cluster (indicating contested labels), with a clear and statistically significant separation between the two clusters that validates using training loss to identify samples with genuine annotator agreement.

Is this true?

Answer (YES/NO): NO